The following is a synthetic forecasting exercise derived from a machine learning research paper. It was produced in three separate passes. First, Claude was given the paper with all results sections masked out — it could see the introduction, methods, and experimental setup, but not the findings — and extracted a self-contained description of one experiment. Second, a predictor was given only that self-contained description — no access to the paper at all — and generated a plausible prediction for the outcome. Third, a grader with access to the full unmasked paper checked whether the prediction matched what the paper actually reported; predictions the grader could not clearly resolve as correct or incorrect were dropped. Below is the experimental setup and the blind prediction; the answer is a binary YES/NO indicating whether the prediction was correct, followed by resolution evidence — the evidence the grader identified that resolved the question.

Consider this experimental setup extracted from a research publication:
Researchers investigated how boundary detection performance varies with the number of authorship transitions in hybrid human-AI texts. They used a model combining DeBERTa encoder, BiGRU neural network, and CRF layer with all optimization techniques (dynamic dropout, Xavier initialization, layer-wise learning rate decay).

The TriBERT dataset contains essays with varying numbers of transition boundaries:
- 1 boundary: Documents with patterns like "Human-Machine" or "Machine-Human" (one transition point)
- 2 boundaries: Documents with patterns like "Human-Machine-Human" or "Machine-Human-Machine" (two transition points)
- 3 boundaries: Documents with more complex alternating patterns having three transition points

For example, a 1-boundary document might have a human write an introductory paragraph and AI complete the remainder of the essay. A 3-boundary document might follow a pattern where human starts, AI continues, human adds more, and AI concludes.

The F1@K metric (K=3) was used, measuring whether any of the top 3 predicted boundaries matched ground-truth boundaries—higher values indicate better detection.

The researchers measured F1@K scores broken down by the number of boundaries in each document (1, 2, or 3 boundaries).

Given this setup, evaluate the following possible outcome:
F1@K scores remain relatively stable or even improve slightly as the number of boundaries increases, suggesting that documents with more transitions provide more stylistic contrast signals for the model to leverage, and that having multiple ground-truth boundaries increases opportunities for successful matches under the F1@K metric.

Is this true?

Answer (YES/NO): NO